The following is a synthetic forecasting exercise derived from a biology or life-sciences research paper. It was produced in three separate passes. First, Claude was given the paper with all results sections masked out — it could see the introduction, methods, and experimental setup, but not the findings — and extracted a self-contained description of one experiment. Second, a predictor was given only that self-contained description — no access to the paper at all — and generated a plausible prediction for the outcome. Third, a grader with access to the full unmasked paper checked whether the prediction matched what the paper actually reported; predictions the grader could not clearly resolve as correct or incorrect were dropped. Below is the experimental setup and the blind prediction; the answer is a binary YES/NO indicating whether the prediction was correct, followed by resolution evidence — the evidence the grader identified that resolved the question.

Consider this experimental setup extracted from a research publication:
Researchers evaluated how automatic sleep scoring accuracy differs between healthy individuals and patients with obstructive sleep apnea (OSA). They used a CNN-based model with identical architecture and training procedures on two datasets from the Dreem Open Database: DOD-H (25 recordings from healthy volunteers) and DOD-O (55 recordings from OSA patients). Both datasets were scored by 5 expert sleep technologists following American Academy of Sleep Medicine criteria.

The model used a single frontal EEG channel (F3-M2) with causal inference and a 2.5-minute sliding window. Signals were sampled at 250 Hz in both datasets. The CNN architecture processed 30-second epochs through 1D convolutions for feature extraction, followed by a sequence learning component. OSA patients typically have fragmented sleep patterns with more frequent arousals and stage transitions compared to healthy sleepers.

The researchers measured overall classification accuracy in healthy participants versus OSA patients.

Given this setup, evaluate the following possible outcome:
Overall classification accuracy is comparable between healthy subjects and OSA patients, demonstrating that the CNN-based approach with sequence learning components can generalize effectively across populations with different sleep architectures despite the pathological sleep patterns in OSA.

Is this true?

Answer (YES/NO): NO